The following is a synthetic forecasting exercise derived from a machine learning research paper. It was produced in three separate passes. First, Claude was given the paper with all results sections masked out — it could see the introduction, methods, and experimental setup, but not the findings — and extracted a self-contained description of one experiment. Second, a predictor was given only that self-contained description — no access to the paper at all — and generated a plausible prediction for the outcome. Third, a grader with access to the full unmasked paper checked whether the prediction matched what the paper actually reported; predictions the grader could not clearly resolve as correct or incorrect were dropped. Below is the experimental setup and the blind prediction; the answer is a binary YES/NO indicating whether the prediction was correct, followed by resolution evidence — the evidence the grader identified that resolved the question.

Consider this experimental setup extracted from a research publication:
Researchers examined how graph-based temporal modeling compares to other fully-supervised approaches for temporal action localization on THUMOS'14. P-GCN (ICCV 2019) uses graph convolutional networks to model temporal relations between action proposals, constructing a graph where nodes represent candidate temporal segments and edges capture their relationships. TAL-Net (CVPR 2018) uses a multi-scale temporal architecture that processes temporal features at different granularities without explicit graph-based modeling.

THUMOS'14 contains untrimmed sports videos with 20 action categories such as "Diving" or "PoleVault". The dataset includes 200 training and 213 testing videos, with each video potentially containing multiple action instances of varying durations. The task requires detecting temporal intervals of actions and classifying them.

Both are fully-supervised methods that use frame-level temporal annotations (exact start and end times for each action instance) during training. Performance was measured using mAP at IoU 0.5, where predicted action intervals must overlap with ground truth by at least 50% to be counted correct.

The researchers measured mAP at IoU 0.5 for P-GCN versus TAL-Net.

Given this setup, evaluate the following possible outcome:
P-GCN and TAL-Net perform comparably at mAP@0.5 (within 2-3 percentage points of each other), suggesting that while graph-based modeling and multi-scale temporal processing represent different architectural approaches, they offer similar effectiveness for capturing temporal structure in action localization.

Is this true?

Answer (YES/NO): NO